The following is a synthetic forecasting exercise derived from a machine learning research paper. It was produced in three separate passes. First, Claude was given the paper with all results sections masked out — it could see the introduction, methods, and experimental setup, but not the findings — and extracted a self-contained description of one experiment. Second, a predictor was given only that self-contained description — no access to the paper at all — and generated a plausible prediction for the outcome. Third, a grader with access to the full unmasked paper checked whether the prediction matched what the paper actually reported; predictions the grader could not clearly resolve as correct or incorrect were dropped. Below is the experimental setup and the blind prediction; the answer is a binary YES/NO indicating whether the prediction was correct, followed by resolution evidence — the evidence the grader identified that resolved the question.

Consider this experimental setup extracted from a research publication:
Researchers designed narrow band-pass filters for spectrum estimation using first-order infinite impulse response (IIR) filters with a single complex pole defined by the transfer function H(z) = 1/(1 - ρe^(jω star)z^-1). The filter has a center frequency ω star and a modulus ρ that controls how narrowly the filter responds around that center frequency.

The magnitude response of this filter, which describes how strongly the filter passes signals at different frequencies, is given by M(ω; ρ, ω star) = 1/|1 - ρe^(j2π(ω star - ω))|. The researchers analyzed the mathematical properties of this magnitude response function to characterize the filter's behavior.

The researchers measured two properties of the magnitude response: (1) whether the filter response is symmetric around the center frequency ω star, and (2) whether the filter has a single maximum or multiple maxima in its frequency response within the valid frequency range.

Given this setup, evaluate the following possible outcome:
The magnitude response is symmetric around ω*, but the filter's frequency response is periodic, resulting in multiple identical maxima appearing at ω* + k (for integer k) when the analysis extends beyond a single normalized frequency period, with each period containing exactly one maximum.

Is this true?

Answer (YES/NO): YES